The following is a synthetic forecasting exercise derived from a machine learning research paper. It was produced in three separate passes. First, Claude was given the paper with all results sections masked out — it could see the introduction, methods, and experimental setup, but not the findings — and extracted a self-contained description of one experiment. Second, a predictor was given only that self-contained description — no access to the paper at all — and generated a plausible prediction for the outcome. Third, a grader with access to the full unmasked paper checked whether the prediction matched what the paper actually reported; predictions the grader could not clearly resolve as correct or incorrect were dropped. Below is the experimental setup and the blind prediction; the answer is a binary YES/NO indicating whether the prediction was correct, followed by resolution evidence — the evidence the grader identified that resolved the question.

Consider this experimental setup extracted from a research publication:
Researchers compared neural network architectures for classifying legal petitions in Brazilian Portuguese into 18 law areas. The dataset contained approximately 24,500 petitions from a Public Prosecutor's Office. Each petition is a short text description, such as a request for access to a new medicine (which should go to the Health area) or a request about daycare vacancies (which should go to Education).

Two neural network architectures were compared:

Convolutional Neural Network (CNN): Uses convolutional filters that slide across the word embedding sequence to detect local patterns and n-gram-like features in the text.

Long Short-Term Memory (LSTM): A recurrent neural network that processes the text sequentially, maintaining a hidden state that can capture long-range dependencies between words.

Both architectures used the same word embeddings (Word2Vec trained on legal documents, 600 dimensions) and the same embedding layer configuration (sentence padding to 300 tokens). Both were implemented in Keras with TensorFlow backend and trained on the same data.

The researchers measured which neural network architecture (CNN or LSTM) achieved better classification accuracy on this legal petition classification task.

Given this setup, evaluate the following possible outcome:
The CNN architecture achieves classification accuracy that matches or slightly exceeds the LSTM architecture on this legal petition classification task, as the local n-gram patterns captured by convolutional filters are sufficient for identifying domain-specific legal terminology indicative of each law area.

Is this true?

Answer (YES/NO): NO